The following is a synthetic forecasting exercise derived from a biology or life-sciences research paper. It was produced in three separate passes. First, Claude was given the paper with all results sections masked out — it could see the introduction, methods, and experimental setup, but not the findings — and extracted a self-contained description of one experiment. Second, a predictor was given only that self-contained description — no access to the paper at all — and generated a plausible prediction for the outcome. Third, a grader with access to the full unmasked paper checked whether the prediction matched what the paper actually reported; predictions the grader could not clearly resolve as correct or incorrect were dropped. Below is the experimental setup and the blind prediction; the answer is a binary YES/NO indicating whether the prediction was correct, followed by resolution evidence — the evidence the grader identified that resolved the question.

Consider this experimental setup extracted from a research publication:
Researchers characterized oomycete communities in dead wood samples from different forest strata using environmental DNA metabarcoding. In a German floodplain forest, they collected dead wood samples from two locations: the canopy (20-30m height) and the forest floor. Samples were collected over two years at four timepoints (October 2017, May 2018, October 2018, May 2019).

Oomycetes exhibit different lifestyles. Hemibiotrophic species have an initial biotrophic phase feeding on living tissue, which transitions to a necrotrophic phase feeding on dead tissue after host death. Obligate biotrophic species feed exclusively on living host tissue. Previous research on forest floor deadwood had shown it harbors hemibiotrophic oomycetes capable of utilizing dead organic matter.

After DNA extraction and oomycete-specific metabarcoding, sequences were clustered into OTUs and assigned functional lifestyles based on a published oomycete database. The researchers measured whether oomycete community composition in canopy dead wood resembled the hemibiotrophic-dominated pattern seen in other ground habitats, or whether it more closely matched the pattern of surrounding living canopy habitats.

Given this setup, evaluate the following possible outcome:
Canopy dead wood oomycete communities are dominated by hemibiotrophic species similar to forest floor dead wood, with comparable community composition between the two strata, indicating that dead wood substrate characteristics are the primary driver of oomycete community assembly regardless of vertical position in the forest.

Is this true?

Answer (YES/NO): NO